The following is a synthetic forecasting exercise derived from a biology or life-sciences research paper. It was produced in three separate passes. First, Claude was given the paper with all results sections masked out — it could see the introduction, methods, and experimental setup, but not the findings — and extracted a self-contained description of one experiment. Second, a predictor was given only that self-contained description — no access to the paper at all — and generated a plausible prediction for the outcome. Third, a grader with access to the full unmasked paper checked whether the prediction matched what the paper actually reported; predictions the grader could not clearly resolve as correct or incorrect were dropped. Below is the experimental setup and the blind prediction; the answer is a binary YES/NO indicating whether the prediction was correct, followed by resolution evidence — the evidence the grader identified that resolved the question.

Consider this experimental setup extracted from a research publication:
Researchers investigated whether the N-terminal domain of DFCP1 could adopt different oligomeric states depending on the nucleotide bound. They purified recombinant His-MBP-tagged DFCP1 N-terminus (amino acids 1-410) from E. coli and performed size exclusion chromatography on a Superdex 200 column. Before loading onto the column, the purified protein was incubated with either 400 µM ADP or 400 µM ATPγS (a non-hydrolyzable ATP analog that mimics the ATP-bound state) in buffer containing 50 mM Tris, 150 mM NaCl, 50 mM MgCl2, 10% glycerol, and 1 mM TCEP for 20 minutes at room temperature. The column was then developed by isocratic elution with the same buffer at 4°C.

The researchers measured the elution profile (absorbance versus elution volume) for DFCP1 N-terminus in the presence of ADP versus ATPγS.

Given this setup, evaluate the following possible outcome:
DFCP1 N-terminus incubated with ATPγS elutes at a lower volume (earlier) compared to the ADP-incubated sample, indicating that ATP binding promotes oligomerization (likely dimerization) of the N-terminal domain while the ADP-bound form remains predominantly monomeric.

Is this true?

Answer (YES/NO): YES